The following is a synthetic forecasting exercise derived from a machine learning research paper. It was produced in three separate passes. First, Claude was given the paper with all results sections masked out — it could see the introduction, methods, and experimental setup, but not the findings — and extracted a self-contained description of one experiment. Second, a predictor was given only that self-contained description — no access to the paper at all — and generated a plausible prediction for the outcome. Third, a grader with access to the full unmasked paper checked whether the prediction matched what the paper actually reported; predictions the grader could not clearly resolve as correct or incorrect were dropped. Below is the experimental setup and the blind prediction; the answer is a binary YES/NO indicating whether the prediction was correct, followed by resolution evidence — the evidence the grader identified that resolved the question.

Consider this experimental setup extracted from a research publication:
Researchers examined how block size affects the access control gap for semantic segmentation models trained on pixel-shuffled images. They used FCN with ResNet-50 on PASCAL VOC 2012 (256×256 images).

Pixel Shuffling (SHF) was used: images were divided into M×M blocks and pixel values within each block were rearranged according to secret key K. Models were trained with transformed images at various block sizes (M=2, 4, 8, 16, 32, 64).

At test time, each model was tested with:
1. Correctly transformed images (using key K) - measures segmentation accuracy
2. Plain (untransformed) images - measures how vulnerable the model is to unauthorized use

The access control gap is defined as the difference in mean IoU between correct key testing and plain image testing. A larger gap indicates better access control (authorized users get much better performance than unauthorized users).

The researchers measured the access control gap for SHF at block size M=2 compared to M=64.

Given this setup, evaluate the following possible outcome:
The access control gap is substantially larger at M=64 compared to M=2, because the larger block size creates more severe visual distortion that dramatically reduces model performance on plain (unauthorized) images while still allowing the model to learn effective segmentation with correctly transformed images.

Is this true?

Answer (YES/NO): NO